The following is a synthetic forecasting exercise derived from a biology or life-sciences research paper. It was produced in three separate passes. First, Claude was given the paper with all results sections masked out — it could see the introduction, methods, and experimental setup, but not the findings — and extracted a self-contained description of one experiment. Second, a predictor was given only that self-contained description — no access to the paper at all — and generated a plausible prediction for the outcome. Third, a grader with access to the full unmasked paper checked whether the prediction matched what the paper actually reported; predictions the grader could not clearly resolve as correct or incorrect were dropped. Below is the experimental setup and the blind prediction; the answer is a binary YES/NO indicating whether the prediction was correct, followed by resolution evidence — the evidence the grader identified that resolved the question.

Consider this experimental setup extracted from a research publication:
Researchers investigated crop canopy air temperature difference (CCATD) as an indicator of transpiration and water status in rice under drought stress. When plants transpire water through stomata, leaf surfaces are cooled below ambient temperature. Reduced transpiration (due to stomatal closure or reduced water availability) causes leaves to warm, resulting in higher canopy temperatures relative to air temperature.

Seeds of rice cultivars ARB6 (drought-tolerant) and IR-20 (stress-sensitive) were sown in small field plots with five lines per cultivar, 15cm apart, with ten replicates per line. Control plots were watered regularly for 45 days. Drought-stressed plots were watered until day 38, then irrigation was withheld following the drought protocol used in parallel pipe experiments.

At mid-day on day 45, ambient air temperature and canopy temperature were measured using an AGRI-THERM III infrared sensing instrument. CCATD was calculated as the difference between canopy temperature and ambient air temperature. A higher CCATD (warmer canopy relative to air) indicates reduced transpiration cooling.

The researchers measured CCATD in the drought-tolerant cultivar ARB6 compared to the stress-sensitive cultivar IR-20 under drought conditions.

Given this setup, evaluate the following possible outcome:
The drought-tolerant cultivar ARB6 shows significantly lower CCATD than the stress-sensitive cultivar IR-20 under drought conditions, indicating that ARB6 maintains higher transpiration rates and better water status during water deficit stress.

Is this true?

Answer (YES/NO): YES